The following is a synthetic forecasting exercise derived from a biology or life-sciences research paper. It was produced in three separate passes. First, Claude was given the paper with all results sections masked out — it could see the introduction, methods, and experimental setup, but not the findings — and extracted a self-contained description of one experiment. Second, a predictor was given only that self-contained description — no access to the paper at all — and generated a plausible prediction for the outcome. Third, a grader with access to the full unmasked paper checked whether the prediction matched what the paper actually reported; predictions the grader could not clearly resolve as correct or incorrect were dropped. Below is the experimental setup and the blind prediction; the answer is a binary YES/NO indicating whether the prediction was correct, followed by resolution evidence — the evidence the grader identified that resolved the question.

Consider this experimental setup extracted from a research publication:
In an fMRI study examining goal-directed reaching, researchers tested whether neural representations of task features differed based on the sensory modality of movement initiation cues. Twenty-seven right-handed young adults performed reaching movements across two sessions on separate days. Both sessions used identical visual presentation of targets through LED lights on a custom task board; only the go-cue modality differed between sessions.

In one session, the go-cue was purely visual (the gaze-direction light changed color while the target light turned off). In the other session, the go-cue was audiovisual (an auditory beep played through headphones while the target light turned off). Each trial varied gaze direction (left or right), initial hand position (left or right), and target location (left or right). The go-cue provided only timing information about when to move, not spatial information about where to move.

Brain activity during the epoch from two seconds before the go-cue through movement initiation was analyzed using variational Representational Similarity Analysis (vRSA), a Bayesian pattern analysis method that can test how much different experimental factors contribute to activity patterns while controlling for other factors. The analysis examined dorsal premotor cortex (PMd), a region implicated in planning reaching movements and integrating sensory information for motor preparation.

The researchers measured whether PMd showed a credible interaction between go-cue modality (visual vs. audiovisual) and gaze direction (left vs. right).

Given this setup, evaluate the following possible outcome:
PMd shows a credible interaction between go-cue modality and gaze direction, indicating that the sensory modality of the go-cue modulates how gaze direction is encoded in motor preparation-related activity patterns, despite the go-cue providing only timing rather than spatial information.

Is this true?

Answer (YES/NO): YES